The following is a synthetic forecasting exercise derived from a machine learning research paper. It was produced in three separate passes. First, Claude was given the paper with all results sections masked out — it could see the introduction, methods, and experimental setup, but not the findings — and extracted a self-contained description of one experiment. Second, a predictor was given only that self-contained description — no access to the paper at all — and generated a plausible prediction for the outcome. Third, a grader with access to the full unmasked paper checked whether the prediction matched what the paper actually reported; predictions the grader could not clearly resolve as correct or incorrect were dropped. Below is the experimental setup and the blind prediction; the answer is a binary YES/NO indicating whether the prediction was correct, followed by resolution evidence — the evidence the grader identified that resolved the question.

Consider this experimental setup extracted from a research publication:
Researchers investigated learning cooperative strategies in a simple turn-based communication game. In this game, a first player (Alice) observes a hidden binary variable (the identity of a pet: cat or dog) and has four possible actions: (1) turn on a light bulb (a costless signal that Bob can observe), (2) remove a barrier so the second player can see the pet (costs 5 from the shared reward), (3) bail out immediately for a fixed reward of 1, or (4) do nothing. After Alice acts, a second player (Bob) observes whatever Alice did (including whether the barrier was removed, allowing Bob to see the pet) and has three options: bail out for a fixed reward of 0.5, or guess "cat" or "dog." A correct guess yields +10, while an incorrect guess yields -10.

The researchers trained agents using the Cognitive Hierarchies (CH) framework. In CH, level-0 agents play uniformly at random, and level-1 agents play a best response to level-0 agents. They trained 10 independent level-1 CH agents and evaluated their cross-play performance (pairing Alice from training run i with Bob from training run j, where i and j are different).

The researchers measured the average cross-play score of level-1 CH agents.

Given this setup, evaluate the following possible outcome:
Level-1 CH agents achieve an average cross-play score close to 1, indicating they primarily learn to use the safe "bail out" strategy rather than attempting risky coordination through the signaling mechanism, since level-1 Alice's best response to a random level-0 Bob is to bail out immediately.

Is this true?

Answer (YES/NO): YES